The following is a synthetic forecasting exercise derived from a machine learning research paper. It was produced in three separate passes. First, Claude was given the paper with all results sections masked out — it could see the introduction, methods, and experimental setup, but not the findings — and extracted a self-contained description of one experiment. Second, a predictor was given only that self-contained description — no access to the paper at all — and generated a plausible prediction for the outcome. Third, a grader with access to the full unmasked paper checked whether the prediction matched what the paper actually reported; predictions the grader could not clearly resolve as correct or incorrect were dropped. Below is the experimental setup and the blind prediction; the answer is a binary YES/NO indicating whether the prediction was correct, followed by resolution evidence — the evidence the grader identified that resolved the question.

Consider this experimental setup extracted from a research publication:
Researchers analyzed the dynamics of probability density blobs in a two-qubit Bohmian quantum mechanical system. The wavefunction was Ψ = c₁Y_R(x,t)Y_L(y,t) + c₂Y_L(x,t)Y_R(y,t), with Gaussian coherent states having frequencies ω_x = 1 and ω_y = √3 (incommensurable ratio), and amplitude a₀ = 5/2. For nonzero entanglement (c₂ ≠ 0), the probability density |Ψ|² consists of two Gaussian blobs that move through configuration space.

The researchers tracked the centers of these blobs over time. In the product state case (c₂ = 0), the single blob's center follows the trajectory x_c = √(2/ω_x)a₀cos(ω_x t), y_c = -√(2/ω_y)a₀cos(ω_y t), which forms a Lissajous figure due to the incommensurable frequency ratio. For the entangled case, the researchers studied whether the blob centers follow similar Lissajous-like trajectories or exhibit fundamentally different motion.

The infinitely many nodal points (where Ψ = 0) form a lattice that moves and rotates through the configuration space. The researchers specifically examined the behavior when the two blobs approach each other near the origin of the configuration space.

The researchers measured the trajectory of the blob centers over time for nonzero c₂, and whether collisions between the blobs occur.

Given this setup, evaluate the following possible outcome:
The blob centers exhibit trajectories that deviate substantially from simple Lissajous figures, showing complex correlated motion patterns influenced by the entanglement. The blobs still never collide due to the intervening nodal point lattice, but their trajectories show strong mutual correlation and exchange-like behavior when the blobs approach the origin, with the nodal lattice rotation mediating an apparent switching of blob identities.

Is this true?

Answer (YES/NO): NO